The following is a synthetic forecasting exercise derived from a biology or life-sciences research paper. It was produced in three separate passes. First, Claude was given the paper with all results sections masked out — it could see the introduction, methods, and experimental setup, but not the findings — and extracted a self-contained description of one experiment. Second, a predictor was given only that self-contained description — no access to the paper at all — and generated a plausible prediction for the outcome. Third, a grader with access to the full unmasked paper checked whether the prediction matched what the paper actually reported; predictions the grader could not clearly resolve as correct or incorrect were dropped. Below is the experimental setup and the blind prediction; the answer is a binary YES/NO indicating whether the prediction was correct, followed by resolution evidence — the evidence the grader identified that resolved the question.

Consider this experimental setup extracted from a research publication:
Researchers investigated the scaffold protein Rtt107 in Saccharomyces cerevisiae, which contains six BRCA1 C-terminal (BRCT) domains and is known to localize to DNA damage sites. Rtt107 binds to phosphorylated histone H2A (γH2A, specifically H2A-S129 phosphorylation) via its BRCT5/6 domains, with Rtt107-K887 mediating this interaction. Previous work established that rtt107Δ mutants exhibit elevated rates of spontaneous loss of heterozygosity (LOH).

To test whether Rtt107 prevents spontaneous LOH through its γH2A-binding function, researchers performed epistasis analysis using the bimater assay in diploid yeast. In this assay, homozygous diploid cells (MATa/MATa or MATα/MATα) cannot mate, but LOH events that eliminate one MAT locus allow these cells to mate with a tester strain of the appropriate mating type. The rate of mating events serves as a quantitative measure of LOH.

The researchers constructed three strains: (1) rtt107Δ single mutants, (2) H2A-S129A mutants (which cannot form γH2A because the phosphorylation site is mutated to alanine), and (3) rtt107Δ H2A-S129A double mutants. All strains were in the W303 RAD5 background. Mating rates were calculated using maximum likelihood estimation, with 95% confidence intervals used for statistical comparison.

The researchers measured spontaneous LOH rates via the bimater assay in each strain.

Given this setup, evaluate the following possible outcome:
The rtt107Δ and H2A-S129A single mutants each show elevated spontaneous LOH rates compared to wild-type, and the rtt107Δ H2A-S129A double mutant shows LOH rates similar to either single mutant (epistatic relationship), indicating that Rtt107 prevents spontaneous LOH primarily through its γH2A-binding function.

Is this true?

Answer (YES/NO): NO